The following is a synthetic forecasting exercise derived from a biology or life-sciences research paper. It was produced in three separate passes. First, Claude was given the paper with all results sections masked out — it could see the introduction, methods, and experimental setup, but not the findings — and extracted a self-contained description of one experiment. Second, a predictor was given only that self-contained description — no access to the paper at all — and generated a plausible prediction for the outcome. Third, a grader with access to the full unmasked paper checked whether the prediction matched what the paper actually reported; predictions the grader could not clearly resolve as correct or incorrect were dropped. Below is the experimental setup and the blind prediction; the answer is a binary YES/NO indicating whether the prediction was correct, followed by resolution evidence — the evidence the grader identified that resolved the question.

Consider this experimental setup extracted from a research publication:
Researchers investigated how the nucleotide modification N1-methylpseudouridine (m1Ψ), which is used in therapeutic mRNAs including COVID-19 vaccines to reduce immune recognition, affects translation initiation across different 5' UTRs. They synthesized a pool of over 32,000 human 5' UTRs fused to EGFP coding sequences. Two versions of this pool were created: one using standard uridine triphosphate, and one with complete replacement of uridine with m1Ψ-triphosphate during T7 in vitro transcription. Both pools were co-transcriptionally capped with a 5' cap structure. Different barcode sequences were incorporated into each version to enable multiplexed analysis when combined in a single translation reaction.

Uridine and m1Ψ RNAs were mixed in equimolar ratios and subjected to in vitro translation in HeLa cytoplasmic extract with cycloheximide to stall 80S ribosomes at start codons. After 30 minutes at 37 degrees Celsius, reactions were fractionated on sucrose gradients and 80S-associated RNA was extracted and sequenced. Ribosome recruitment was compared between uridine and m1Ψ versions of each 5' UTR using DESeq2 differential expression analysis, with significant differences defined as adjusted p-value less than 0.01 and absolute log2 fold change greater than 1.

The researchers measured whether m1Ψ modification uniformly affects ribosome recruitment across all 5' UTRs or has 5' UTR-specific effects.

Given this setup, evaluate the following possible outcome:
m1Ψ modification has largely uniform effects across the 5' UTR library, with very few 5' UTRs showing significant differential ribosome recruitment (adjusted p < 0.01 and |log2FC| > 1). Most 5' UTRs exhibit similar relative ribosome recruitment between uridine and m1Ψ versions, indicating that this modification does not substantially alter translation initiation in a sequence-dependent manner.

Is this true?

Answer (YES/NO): NO